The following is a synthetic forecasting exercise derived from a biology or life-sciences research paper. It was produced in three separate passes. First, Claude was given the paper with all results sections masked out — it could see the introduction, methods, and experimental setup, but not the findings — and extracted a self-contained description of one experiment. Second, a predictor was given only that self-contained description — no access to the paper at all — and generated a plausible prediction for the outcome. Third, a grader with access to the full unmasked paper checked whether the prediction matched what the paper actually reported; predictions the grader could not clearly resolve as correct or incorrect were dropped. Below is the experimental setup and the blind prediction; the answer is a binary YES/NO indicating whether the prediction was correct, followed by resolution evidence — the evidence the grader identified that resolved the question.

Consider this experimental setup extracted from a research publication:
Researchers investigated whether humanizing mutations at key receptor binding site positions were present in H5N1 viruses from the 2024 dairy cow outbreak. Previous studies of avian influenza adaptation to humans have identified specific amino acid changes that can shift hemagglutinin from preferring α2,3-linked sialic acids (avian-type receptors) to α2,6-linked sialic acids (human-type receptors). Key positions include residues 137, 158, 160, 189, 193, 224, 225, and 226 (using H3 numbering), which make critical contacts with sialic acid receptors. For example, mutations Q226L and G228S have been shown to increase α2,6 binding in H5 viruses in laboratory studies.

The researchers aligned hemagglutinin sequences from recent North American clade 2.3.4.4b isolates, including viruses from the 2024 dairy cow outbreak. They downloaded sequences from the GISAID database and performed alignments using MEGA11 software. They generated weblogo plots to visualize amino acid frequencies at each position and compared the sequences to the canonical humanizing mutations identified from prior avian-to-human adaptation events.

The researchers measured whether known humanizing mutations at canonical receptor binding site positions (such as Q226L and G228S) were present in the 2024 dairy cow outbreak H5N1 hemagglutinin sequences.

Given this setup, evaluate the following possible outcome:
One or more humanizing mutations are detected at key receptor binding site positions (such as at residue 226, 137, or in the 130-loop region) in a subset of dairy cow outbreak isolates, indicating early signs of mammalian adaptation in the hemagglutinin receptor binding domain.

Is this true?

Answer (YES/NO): NO